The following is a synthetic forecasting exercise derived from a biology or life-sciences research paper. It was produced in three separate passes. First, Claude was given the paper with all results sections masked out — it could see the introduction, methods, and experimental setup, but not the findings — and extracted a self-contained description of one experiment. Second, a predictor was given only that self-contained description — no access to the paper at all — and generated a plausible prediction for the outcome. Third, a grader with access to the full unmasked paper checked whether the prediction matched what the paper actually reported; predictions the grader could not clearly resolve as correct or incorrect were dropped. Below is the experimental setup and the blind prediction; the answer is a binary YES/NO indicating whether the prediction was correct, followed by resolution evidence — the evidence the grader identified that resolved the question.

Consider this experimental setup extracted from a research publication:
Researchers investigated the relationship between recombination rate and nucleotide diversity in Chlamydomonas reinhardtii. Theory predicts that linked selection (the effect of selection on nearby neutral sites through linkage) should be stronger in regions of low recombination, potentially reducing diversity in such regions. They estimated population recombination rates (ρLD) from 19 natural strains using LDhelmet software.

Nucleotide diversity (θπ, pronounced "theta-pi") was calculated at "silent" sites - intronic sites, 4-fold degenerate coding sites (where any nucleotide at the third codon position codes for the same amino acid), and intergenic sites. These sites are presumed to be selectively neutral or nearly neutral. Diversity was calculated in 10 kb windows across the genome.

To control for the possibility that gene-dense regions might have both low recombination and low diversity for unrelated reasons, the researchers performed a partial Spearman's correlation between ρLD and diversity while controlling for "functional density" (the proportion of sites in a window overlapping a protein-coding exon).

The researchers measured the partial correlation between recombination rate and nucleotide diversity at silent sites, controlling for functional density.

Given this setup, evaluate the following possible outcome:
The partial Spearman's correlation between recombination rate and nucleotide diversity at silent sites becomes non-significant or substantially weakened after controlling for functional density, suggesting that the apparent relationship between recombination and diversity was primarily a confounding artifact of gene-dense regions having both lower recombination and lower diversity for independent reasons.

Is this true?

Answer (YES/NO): NO